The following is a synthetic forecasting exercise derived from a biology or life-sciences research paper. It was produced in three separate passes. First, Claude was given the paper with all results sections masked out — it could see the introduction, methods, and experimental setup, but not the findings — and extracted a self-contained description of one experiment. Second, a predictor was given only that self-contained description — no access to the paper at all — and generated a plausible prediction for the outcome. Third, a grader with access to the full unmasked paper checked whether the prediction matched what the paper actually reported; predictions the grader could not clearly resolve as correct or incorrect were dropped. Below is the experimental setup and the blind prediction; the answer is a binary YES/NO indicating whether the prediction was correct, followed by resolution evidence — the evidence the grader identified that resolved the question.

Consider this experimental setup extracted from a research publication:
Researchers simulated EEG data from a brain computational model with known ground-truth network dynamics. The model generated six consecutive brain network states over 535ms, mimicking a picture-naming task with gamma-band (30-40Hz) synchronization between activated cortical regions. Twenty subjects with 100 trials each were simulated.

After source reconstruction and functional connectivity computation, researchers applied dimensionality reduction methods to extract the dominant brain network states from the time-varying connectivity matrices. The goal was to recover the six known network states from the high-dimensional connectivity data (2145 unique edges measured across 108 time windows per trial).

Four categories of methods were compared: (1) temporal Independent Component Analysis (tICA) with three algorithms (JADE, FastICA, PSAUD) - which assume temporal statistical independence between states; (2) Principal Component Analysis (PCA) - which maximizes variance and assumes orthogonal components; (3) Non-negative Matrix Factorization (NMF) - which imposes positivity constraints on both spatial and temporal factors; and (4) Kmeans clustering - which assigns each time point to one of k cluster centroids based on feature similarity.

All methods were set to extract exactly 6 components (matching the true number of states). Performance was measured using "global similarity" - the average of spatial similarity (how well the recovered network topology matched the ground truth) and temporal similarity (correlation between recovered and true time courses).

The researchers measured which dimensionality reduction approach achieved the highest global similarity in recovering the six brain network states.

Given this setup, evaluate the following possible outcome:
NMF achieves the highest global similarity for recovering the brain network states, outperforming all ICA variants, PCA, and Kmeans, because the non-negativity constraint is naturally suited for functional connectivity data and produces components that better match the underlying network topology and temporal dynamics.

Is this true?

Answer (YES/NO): NO